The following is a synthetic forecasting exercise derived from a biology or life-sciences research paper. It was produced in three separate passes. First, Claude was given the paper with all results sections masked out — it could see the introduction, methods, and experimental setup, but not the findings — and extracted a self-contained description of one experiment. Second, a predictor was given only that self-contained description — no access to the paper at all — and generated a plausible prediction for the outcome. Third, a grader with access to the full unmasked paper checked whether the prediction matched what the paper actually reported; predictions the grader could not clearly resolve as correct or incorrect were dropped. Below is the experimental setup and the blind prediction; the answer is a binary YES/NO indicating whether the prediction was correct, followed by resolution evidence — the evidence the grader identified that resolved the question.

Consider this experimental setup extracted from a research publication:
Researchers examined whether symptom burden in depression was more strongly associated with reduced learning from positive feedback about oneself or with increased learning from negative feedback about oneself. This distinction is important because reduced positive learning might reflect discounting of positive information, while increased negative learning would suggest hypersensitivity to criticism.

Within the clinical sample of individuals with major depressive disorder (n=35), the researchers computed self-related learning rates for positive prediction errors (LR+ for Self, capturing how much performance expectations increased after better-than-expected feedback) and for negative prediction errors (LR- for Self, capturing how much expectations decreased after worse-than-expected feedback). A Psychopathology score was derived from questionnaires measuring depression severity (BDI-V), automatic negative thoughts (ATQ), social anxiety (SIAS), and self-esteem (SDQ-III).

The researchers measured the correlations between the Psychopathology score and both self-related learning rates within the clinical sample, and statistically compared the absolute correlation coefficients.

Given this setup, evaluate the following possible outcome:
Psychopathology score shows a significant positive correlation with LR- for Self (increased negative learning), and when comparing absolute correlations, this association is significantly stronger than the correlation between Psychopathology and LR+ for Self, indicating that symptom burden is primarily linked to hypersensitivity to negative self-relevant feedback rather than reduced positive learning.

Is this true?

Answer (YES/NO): NO